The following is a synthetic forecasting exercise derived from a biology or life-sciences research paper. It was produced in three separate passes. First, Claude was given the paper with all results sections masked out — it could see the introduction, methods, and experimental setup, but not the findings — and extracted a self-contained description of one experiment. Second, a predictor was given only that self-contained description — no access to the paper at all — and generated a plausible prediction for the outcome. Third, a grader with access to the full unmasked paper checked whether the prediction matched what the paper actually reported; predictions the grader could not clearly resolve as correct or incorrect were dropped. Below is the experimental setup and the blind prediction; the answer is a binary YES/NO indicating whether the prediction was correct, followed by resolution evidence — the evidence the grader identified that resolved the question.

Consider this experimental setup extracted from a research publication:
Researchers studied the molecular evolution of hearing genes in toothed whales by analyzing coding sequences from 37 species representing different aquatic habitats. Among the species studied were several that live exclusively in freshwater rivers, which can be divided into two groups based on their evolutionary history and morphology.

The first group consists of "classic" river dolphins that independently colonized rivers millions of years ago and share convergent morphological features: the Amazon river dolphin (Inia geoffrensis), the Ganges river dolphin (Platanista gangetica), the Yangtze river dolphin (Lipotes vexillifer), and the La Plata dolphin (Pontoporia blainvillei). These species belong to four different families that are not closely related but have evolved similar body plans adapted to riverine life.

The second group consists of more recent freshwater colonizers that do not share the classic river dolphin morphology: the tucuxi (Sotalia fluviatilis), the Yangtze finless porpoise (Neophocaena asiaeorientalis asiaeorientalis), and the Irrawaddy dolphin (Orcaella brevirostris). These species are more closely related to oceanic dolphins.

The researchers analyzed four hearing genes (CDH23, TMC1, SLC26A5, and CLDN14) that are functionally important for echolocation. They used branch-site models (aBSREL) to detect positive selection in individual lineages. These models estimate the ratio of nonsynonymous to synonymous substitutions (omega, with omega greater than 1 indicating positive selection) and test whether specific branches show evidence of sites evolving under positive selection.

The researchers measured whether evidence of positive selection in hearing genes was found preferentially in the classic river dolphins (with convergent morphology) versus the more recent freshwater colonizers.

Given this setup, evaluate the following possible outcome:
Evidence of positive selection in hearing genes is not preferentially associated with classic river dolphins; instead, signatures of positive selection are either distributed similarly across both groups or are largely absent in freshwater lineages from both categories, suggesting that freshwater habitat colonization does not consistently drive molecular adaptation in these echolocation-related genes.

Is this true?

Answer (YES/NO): NO